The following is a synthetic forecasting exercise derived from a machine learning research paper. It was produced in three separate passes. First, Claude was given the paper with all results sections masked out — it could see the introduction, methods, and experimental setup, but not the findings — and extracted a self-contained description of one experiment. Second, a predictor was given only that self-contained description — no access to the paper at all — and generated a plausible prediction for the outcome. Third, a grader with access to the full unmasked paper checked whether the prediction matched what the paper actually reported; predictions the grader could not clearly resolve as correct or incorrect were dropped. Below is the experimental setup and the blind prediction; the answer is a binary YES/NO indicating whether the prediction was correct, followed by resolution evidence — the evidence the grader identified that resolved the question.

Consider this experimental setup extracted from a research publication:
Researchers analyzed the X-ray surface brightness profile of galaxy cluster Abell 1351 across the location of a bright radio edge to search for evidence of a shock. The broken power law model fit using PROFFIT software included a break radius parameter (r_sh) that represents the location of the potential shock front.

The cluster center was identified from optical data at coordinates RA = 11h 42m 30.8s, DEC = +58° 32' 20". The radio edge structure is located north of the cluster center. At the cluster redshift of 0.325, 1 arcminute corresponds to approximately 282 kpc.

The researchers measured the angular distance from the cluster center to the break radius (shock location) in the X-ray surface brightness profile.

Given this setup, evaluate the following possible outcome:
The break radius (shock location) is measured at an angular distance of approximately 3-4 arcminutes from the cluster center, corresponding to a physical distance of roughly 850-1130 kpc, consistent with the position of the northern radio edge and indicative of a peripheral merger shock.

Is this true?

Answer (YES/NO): NO